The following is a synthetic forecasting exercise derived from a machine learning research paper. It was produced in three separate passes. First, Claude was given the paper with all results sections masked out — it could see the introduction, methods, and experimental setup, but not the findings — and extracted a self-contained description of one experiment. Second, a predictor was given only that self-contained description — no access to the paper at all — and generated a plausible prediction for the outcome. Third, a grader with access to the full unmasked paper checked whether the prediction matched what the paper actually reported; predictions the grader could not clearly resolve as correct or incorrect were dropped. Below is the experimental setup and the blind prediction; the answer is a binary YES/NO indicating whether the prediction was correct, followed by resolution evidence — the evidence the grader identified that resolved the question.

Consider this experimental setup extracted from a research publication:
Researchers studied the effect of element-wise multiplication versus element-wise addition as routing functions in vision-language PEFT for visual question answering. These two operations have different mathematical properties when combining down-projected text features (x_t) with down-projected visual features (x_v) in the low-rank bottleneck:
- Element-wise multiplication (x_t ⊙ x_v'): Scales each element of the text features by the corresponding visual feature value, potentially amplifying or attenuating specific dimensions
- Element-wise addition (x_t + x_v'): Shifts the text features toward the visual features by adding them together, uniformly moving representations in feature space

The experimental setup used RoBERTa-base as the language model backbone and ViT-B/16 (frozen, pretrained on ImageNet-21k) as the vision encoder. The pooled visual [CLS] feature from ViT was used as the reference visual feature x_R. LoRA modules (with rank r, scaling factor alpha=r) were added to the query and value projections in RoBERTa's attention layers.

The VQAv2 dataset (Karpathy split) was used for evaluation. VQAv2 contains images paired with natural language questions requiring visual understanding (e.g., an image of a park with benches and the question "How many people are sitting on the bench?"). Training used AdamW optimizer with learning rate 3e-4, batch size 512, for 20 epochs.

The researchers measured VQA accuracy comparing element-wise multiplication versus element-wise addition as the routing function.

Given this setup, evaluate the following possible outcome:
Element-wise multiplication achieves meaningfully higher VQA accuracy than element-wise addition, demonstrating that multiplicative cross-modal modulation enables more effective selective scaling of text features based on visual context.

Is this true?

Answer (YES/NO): NO